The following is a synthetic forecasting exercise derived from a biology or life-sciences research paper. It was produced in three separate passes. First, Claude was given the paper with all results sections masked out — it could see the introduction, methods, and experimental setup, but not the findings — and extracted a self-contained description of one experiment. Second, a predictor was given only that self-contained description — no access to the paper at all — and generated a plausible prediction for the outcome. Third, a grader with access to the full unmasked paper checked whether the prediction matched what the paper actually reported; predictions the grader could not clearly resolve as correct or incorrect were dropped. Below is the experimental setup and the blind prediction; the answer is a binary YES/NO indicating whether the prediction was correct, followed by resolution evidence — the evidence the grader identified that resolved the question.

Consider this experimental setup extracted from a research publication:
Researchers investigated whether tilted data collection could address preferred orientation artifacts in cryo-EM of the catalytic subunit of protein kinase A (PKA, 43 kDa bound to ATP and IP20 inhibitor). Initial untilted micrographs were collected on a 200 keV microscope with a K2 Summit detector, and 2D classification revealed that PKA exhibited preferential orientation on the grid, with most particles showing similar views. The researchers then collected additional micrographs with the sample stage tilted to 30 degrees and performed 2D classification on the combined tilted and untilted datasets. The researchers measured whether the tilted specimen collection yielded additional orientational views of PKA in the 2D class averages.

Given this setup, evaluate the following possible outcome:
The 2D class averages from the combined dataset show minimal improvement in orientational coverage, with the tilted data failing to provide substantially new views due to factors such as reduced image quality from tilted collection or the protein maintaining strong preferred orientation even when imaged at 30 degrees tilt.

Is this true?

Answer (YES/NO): NO